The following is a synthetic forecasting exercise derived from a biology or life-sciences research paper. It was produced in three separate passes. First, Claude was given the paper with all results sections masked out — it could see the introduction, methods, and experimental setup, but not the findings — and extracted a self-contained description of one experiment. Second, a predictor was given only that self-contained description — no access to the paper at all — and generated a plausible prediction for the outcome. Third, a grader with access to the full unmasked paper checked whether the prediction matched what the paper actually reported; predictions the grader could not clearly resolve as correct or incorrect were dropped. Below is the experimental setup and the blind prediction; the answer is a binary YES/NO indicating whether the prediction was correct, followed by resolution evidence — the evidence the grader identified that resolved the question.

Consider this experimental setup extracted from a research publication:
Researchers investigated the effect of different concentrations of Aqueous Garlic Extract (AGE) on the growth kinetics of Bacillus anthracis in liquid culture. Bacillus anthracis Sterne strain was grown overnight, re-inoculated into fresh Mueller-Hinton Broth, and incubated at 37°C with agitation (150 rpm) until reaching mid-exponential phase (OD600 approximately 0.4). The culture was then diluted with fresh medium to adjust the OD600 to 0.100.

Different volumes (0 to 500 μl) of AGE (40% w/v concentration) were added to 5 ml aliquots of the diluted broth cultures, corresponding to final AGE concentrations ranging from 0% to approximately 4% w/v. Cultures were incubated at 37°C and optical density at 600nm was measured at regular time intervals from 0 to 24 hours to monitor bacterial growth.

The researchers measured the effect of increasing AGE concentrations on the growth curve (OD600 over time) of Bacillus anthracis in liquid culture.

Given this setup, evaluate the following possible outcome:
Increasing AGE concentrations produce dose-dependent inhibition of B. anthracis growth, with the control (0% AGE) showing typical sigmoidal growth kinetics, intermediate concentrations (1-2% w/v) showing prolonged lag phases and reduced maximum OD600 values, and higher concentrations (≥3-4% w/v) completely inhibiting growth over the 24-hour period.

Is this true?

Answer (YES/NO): NO